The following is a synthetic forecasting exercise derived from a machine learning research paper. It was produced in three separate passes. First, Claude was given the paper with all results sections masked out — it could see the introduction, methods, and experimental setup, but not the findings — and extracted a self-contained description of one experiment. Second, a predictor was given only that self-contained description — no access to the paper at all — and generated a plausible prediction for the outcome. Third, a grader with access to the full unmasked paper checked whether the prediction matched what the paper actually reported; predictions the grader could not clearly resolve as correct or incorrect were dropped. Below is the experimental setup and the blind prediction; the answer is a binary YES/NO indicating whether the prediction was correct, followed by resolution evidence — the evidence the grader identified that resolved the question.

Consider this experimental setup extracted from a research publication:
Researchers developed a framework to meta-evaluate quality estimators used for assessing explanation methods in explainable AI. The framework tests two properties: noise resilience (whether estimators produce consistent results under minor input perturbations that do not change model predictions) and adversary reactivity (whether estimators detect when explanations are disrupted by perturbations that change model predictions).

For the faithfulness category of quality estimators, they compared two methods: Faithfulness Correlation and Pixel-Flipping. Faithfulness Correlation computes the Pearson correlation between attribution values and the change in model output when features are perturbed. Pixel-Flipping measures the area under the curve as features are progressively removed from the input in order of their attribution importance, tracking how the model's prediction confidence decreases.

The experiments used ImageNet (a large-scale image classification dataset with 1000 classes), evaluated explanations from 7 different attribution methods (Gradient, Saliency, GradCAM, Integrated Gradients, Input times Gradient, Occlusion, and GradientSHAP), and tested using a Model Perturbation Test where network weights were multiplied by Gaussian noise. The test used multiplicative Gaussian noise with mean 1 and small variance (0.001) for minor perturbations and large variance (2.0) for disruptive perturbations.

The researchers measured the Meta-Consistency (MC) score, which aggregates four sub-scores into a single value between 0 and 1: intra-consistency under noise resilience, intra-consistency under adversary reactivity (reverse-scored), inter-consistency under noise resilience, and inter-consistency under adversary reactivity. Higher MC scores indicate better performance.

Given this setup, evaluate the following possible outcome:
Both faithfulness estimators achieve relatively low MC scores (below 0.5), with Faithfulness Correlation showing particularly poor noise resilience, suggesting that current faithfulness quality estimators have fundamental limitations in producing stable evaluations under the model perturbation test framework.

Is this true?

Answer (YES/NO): NO